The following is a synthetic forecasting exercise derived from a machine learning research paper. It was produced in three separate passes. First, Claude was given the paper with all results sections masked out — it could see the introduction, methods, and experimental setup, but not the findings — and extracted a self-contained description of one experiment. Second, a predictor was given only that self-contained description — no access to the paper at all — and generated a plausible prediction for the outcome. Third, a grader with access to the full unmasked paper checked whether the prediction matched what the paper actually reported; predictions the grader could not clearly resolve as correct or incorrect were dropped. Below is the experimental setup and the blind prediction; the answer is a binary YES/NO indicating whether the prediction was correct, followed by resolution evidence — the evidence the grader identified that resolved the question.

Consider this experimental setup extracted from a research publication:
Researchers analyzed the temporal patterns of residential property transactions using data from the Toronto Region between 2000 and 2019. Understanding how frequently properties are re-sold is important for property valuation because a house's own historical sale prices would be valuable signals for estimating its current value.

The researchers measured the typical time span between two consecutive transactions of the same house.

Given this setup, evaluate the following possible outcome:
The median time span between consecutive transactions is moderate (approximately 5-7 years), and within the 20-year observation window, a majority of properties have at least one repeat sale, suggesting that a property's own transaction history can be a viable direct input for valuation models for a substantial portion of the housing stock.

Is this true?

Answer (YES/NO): NO